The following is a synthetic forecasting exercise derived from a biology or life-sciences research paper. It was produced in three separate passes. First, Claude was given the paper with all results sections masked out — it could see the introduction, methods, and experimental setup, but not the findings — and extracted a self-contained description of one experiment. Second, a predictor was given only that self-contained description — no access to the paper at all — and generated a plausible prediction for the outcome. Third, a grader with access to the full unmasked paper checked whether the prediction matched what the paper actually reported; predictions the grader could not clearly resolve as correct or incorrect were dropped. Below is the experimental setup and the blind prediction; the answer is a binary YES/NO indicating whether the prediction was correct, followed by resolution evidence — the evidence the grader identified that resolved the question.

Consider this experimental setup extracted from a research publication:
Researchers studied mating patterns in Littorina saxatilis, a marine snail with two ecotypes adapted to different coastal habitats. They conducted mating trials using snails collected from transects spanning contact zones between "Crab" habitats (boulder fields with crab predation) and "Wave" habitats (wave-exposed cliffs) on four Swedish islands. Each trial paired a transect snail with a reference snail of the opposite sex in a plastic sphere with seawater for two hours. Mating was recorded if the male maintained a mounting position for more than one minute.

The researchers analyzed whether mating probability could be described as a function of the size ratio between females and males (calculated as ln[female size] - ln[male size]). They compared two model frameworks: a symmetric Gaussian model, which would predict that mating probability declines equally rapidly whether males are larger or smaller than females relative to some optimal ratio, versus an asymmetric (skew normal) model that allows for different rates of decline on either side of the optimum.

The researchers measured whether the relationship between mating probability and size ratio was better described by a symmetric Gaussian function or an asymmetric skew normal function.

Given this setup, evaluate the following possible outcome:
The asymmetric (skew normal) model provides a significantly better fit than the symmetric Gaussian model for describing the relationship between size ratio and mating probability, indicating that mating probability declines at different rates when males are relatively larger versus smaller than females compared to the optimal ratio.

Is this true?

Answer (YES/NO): YES